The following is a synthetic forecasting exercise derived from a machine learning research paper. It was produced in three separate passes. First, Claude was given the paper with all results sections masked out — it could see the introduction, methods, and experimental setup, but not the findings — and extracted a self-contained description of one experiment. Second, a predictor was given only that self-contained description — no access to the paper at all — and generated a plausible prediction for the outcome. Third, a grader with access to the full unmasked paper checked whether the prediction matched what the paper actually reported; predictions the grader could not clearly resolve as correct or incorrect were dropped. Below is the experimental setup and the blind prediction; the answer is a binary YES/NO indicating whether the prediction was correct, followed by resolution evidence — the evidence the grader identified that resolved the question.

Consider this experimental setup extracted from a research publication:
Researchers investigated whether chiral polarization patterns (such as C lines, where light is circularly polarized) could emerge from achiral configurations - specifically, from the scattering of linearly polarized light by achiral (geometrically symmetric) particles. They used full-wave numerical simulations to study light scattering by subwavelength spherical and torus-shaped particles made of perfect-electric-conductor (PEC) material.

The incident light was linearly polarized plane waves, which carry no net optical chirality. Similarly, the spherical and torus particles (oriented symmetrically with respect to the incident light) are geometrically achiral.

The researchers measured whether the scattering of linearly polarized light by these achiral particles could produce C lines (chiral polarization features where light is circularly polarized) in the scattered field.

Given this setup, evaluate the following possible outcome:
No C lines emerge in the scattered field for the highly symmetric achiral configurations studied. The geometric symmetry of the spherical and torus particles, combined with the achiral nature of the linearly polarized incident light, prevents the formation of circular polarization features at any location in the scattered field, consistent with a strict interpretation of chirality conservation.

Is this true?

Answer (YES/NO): NO